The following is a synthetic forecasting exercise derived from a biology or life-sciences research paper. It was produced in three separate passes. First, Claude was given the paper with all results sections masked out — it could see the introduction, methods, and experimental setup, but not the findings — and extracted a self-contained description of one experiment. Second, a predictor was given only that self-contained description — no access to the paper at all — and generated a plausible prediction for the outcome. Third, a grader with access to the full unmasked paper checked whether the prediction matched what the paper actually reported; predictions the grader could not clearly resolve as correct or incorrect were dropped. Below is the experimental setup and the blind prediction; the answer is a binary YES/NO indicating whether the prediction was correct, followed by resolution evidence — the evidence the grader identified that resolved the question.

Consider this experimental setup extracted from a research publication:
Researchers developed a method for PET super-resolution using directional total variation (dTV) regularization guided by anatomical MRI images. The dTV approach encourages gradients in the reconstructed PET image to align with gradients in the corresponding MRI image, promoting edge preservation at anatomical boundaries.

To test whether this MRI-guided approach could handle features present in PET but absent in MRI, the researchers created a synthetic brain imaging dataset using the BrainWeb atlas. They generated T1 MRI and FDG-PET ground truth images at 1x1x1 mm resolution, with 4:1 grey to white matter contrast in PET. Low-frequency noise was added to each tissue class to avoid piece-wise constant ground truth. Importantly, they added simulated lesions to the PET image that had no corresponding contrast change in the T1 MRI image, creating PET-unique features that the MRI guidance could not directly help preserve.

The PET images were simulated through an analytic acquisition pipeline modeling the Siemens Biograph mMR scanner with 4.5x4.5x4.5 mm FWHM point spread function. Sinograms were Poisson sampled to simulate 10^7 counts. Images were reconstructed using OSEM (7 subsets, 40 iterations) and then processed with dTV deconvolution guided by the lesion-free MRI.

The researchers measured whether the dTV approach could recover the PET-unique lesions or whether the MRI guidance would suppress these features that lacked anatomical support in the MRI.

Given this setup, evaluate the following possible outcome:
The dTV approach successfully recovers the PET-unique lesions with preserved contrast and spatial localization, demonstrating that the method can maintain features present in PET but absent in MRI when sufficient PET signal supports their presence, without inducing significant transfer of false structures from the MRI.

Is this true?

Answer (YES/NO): YES